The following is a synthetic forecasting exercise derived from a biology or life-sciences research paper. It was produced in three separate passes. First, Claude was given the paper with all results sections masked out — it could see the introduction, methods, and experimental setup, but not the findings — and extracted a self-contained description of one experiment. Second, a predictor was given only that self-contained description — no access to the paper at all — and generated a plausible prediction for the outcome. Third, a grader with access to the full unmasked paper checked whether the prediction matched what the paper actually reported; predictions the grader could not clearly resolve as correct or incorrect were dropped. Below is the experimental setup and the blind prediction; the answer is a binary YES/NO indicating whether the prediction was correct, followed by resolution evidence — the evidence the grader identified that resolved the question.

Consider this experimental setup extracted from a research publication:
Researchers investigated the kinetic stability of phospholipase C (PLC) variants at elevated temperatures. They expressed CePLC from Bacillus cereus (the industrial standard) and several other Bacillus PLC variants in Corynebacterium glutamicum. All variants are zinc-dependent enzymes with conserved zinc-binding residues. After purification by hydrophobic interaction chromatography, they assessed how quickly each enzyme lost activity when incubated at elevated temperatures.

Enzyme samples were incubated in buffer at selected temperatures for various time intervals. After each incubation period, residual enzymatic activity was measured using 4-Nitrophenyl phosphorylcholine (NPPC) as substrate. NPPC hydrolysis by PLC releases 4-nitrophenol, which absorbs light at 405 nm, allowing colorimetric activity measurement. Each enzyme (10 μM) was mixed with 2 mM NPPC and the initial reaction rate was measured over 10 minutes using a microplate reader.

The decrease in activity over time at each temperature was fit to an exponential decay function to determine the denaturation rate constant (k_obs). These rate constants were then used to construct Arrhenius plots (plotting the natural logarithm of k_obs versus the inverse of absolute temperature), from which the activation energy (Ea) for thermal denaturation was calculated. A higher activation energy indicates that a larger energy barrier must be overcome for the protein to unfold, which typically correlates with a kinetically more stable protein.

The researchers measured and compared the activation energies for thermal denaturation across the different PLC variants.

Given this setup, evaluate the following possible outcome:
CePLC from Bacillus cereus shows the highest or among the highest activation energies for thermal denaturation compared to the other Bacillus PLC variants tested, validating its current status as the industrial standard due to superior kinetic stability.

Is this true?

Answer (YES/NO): NO